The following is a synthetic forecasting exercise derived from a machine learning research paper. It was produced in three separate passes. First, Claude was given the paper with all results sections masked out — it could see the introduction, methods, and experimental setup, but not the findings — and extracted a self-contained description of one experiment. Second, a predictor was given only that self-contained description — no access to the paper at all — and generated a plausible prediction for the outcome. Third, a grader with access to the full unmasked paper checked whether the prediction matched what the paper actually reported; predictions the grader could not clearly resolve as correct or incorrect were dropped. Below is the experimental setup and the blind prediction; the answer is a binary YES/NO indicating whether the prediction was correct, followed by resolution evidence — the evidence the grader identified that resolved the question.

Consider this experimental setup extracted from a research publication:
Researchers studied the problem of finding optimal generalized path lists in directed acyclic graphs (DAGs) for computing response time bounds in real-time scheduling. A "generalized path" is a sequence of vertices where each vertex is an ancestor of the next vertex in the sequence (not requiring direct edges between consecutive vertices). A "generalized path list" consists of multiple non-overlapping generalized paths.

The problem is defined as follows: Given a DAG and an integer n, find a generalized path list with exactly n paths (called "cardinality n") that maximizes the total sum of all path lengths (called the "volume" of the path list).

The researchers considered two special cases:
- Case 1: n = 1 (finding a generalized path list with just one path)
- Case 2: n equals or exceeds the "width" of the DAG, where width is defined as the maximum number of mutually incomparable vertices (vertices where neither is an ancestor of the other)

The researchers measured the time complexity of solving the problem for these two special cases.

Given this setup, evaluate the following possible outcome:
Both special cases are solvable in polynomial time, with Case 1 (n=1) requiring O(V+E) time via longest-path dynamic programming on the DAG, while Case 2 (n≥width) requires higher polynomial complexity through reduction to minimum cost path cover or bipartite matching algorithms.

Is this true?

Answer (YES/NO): YES